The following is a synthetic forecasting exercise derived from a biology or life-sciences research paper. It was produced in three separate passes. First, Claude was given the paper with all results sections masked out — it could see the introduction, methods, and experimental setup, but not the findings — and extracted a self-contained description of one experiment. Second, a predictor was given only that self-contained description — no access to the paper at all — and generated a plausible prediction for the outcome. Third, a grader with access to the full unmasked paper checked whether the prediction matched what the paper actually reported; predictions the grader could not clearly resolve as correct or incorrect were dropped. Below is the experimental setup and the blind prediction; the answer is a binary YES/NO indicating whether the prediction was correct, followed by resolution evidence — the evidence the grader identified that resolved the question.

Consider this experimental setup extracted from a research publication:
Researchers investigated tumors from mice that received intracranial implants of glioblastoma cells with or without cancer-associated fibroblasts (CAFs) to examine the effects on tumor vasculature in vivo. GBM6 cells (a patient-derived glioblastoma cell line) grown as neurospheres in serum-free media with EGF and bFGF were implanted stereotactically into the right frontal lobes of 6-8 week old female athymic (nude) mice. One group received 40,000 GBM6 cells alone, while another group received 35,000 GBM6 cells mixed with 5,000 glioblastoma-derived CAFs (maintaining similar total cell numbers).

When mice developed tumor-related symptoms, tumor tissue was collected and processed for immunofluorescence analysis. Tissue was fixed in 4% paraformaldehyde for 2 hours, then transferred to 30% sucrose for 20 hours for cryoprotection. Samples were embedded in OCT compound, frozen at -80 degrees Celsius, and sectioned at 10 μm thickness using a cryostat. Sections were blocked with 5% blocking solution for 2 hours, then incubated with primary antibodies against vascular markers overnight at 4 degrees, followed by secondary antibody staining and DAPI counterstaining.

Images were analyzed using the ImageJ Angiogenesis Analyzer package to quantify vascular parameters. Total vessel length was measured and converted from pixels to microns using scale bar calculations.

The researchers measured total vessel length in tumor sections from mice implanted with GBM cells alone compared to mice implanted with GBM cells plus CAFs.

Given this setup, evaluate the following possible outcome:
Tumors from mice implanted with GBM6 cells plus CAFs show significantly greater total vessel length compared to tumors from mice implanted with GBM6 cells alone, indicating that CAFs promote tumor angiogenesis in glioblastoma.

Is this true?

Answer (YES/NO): NO